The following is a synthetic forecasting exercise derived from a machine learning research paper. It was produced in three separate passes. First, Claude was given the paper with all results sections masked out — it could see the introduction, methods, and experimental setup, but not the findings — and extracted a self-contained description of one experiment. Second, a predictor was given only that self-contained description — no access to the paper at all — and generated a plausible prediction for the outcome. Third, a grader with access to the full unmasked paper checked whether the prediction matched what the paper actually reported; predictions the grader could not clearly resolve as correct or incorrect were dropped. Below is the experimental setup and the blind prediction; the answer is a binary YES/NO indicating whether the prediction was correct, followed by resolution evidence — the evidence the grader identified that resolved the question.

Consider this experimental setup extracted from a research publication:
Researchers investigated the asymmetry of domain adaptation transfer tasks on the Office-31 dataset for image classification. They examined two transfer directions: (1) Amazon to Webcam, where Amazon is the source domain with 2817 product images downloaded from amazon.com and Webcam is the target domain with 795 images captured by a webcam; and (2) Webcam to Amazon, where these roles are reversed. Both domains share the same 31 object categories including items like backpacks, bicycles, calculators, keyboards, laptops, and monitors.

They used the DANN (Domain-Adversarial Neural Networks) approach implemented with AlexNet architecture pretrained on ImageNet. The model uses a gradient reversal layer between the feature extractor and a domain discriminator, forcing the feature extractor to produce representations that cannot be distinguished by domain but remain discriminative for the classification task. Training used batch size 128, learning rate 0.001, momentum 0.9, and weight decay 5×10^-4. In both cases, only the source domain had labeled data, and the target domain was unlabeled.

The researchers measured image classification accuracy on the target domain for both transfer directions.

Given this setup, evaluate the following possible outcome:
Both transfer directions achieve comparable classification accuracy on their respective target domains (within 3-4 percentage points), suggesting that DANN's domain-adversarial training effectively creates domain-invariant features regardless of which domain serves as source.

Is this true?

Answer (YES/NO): NO